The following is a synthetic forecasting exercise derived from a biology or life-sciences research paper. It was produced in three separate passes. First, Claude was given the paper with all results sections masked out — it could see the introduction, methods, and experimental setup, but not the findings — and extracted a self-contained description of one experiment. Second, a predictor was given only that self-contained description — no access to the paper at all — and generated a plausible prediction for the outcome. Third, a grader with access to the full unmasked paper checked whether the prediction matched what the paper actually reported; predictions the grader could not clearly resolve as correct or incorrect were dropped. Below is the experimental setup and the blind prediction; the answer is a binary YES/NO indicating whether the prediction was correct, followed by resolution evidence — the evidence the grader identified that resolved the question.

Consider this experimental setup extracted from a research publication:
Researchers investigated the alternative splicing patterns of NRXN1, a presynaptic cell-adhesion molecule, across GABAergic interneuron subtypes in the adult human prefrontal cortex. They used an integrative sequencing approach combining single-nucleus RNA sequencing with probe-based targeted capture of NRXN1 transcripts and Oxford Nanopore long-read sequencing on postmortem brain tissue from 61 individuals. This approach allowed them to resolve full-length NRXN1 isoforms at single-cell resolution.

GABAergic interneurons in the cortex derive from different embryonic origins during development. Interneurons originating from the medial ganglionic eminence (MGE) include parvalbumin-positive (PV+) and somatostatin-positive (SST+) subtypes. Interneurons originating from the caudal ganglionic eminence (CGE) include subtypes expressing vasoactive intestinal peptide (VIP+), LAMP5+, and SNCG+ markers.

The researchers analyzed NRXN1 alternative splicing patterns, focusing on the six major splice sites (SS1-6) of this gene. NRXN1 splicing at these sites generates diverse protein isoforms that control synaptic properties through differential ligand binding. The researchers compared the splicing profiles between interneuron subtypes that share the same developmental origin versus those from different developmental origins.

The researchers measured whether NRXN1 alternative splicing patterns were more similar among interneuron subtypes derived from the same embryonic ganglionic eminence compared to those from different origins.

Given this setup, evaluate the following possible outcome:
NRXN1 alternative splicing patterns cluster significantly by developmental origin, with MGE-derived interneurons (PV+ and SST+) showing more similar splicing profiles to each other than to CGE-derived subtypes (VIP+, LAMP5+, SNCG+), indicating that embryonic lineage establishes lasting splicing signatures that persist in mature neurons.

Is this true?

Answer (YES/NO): YES